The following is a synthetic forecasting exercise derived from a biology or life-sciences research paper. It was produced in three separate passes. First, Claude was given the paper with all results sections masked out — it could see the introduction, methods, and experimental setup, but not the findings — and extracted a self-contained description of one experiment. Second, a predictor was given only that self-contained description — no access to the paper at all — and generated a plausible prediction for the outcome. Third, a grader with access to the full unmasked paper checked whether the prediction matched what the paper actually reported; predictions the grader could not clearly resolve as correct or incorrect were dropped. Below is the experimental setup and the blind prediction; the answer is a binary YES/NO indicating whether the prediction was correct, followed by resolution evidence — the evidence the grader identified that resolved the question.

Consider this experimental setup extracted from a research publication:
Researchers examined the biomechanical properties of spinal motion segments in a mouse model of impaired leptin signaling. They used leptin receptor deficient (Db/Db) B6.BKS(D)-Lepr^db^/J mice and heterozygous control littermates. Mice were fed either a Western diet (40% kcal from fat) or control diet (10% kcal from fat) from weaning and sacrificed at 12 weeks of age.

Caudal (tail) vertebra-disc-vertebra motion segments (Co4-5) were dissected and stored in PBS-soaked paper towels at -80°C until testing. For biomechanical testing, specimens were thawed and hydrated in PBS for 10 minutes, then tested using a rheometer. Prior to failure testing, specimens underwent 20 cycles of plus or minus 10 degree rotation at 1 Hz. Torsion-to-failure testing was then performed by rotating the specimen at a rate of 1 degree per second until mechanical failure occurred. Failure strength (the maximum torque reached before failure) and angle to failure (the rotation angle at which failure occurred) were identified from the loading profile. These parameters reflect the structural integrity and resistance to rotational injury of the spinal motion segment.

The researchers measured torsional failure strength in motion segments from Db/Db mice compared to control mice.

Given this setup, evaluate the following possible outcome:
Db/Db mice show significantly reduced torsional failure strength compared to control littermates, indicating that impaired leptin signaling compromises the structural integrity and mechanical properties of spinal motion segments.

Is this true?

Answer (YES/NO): YES